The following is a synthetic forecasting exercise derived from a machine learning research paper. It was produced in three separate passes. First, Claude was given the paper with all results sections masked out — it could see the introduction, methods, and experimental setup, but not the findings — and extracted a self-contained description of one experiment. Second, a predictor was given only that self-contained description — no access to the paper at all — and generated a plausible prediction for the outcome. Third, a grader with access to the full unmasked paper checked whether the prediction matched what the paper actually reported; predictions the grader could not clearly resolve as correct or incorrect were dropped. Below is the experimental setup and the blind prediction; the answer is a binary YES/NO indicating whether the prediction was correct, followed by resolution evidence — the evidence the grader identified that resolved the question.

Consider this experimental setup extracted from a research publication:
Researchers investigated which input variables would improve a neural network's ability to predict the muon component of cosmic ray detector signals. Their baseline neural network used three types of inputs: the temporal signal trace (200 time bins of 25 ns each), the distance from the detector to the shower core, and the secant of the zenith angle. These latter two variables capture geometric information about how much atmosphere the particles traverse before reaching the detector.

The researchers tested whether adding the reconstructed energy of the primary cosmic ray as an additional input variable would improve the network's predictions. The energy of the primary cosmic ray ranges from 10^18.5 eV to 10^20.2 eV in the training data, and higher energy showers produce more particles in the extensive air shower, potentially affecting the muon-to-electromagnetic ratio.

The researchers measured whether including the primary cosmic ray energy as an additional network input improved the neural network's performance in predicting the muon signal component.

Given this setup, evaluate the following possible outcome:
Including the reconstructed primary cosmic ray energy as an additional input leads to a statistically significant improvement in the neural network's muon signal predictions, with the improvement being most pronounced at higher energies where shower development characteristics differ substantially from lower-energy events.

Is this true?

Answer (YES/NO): NO